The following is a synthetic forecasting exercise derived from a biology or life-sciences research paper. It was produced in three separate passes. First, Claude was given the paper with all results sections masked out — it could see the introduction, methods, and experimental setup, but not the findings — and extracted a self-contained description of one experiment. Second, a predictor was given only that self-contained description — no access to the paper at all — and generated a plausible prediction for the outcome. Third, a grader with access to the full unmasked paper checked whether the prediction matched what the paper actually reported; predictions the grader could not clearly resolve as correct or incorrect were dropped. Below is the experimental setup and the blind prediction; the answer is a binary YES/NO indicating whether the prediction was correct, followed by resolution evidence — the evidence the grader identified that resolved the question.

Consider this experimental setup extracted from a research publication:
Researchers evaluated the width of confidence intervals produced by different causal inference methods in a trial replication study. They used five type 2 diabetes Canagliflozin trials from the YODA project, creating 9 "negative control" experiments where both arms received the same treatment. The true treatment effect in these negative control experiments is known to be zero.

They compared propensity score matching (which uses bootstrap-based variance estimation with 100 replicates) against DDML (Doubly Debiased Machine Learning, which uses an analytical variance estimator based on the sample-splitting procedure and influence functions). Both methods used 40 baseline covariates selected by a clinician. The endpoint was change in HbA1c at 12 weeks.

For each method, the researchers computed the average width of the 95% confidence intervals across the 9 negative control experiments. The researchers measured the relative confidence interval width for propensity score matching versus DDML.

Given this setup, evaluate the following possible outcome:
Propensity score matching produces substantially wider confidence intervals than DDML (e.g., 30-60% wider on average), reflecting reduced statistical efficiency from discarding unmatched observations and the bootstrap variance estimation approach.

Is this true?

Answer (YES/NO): NO